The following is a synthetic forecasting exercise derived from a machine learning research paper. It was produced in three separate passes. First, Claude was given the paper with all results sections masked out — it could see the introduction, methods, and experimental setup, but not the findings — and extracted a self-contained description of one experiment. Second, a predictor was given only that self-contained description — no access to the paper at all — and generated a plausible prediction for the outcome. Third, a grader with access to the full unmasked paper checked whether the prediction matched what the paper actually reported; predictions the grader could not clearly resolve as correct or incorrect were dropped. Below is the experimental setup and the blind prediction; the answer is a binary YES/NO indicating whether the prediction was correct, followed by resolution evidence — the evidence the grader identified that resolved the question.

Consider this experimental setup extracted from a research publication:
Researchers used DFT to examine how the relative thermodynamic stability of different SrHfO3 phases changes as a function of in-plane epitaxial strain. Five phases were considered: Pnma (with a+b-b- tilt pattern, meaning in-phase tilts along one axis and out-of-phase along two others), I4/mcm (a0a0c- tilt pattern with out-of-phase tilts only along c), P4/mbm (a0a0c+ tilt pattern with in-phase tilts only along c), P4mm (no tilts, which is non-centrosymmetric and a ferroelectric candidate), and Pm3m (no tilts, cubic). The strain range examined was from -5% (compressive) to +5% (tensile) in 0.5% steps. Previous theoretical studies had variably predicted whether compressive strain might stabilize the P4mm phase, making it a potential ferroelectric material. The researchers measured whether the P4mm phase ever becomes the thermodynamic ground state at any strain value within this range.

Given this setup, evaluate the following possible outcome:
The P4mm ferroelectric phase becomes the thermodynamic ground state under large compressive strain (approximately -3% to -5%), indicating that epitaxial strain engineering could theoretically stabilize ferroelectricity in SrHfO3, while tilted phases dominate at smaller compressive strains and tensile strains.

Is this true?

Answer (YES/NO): NO